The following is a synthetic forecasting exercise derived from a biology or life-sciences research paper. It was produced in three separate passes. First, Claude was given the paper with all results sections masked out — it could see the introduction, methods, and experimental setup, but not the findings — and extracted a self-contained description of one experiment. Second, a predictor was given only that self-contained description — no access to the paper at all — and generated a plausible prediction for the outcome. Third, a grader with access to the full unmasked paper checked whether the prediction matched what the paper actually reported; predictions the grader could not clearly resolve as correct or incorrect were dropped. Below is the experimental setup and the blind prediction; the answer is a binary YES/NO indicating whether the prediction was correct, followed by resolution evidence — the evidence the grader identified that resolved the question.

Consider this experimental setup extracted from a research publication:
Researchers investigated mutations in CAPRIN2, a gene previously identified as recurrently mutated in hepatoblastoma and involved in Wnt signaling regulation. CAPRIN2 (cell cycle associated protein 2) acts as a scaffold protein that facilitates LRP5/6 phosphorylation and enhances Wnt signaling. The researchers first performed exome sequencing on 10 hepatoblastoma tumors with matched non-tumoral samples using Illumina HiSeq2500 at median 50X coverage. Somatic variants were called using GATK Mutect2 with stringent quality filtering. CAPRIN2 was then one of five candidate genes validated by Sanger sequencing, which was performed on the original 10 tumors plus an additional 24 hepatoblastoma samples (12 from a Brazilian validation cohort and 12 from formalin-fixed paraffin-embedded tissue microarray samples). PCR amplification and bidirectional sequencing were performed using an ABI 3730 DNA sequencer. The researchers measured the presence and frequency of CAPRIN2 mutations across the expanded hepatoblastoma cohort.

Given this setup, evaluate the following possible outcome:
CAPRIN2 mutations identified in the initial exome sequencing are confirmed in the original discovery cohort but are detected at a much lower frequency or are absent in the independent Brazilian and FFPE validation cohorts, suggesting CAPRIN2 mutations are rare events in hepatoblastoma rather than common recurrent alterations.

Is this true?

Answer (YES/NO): NO